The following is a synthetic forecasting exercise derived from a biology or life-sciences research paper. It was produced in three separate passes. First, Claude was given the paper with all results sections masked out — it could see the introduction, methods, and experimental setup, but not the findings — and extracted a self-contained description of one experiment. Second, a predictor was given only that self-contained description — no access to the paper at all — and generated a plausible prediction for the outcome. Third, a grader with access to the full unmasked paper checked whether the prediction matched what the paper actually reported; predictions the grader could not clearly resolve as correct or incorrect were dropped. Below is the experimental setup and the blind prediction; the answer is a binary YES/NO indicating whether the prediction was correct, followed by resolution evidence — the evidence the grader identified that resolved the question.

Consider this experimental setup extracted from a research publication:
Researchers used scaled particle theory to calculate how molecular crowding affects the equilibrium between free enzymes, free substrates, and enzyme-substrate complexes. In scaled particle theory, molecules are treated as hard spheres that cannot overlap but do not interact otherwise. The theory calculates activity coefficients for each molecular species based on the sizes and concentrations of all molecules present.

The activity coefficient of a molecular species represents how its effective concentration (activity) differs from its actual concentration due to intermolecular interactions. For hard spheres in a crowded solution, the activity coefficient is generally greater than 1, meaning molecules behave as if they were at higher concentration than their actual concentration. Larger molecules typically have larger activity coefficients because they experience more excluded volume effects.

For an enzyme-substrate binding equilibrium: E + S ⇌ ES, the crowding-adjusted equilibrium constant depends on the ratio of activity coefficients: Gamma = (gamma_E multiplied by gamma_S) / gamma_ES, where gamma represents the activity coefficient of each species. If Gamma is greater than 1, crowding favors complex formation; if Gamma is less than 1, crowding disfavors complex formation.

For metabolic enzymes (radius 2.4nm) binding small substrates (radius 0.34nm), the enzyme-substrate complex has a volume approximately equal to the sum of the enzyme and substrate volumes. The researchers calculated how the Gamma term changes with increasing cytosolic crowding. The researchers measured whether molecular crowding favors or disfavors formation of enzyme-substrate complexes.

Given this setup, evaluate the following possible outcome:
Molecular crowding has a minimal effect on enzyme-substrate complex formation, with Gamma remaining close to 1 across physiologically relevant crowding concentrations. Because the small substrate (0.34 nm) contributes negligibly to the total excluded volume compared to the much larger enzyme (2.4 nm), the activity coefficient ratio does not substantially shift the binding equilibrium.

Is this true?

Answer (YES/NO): NO